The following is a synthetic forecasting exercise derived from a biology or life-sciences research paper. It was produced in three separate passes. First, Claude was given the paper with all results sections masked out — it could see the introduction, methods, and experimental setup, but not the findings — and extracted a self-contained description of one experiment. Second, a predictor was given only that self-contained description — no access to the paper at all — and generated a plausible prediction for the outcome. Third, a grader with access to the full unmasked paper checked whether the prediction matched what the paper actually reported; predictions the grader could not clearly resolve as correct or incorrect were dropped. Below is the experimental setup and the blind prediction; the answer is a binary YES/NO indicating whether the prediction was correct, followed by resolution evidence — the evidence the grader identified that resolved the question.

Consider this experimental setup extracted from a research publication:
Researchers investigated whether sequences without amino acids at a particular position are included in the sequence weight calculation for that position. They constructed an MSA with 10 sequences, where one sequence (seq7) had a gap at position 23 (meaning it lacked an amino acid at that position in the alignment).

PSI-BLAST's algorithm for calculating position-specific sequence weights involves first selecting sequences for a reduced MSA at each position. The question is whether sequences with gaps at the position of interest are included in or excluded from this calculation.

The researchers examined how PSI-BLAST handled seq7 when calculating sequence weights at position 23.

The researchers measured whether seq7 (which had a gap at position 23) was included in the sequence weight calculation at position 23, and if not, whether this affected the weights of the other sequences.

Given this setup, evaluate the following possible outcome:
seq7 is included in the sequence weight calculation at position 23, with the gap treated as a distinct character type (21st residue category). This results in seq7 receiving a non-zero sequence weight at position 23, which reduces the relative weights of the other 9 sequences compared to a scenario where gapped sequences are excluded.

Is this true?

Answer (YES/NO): NO